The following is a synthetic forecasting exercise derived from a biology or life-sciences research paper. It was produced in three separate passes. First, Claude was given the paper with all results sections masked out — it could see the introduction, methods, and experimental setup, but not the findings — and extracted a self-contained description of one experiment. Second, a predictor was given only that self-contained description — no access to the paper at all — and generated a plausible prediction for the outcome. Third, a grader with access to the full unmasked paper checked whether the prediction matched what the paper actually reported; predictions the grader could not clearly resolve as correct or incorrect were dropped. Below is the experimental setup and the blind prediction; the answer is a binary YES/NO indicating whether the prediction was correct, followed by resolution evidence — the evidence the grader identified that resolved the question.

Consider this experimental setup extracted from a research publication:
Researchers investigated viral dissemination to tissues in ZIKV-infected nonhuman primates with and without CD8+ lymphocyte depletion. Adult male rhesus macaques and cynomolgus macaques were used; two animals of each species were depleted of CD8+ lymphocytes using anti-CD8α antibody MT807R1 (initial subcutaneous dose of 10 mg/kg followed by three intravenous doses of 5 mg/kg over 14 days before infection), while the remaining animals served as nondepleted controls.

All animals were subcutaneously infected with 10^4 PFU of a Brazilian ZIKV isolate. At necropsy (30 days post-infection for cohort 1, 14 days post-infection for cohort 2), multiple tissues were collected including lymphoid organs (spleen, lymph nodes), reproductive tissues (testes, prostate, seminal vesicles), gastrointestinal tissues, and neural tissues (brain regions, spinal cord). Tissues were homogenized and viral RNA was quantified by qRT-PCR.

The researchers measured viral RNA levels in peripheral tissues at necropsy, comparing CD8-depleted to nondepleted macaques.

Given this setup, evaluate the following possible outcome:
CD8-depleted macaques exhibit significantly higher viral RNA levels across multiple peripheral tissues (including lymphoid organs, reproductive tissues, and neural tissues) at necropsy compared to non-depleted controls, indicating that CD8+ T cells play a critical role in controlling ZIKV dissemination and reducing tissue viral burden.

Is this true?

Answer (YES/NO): NO